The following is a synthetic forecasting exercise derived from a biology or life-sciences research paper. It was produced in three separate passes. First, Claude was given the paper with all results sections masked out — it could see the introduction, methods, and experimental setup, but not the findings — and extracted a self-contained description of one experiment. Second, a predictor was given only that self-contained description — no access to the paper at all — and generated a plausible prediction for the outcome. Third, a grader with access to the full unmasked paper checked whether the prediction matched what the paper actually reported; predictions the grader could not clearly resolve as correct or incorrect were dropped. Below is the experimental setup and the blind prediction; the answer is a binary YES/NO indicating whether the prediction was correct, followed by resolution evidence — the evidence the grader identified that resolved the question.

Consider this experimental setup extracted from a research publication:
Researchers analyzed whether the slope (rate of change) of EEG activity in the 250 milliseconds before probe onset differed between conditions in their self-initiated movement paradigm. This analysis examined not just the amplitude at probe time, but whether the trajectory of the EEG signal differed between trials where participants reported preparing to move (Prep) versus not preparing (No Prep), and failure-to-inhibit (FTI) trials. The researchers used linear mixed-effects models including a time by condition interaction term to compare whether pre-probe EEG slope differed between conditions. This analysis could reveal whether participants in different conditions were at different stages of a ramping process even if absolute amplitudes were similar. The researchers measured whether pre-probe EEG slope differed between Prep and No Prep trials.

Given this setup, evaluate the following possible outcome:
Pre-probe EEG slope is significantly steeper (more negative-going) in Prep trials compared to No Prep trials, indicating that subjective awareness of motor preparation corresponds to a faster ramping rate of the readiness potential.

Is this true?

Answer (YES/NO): NO